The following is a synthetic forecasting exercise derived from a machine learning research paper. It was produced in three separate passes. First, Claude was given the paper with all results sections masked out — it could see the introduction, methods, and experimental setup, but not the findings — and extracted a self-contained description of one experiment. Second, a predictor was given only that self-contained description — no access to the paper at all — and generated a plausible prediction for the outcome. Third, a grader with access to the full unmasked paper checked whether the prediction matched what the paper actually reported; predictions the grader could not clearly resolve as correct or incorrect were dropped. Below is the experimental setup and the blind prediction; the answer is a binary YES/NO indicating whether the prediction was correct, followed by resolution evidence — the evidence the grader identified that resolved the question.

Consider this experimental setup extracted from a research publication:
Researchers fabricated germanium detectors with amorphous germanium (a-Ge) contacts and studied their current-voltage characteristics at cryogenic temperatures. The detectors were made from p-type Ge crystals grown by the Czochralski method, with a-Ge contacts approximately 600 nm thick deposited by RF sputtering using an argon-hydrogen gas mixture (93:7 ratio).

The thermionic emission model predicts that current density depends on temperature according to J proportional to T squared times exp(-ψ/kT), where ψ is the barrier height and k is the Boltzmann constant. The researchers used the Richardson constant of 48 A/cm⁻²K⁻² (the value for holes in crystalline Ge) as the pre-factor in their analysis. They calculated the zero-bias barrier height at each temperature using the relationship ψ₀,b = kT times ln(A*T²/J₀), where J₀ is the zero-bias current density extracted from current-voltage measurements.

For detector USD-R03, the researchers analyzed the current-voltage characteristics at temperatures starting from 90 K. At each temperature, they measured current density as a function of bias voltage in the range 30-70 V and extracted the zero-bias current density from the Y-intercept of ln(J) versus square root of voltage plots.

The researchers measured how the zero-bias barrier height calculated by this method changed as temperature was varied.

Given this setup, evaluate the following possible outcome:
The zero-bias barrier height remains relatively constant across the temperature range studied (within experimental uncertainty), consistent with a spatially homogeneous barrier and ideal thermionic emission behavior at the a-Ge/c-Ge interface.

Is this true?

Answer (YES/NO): NO